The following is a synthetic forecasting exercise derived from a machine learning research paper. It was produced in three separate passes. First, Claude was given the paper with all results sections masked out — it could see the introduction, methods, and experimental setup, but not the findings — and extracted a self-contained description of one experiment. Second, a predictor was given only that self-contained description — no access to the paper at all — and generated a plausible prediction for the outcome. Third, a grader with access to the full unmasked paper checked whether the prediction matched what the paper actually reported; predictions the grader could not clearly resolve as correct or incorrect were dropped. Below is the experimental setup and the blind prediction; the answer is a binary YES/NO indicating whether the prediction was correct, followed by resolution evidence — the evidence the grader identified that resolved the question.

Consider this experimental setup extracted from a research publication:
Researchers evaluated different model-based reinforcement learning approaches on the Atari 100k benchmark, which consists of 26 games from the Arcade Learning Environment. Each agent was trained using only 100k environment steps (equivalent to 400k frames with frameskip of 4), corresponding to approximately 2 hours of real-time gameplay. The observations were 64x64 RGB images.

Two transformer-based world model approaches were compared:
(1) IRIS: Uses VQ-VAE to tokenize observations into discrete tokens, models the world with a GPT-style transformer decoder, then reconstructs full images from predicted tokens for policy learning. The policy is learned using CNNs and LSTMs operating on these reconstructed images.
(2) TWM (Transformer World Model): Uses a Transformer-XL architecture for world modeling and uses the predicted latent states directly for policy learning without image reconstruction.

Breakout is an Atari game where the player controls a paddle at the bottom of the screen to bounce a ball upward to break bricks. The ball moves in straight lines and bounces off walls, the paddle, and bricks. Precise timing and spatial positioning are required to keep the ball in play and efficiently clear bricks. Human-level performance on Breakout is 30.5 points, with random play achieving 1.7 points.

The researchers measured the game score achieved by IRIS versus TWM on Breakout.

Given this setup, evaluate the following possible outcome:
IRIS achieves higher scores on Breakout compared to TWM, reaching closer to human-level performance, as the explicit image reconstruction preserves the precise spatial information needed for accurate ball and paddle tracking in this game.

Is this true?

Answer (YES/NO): NO